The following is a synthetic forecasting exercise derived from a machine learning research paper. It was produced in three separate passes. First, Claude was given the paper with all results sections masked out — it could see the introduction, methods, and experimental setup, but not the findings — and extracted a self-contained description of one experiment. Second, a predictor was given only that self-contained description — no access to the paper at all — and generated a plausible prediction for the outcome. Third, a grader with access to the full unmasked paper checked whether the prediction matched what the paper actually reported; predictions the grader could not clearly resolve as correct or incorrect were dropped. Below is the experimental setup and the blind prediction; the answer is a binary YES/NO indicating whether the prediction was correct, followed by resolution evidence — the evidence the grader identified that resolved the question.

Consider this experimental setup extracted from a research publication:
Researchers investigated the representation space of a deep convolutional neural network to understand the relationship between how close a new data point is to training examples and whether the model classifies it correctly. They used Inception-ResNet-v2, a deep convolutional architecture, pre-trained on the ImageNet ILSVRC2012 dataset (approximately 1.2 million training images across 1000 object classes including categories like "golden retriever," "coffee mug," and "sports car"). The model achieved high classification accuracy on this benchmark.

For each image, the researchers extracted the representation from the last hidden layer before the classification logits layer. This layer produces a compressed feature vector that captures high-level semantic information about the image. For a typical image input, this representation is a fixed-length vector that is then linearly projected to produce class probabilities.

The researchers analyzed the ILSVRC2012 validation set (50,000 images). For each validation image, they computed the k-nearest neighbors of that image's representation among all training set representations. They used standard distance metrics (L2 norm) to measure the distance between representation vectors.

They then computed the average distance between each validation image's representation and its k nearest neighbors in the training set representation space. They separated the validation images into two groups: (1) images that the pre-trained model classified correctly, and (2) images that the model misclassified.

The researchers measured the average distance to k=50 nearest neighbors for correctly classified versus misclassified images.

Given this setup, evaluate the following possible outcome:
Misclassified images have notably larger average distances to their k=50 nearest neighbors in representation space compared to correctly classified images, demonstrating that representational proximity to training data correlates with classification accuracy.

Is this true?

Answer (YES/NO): YES